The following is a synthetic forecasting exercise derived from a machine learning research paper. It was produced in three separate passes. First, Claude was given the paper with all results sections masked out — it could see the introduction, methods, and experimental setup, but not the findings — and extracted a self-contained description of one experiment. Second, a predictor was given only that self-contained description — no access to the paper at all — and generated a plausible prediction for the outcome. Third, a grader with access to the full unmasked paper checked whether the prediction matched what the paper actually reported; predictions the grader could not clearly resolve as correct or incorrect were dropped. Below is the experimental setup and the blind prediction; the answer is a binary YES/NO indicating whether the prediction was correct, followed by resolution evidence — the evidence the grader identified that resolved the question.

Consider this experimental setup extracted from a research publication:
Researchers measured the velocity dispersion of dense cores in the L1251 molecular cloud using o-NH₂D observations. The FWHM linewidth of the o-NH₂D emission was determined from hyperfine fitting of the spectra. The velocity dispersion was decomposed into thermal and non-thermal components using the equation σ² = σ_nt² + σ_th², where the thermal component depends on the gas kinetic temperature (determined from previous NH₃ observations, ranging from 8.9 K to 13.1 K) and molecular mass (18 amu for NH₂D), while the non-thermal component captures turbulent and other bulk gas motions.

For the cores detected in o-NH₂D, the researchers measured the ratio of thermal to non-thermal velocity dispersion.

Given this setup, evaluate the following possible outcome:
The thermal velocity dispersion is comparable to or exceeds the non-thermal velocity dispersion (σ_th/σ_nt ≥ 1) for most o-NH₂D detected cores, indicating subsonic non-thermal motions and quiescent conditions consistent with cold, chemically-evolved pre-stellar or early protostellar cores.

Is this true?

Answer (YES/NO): YES